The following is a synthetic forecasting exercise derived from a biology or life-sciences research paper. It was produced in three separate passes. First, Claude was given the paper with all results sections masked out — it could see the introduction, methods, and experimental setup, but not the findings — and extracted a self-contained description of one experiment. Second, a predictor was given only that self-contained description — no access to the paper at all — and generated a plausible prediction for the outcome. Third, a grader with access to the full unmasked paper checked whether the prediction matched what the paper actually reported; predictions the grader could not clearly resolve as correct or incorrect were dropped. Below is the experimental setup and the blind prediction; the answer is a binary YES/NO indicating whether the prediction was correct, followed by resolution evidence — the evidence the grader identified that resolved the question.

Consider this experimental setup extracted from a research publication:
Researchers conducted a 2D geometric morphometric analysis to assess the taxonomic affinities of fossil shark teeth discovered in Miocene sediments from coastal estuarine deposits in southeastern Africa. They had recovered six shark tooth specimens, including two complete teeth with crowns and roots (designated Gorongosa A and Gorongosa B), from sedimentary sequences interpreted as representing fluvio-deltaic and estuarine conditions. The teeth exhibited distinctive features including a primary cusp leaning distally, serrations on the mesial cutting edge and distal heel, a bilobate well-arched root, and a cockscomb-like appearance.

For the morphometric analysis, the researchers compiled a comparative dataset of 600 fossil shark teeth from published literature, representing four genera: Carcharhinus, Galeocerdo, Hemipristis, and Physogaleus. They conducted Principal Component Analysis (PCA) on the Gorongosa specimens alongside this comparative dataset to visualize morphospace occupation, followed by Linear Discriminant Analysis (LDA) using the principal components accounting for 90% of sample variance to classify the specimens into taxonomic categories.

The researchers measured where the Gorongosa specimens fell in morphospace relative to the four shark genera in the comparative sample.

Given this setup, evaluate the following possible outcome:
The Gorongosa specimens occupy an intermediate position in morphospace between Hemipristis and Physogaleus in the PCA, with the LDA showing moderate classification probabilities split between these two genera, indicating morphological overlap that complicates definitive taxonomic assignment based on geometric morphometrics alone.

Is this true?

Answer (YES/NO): NO